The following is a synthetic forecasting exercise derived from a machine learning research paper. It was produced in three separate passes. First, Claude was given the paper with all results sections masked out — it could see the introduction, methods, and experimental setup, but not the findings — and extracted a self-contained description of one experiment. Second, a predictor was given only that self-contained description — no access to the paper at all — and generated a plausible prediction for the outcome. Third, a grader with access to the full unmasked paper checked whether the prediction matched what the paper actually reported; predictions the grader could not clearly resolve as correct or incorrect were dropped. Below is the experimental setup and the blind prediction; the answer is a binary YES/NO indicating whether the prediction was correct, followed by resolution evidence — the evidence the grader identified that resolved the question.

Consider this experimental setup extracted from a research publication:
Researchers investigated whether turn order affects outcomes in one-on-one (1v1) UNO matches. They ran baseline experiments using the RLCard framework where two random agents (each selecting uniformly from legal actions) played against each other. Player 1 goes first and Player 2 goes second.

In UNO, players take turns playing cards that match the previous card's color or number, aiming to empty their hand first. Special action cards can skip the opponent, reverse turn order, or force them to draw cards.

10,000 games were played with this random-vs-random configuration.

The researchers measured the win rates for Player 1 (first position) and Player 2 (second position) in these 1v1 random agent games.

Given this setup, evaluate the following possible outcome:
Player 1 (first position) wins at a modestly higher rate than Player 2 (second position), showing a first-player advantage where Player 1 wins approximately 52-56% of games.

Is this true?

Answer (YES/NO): NO